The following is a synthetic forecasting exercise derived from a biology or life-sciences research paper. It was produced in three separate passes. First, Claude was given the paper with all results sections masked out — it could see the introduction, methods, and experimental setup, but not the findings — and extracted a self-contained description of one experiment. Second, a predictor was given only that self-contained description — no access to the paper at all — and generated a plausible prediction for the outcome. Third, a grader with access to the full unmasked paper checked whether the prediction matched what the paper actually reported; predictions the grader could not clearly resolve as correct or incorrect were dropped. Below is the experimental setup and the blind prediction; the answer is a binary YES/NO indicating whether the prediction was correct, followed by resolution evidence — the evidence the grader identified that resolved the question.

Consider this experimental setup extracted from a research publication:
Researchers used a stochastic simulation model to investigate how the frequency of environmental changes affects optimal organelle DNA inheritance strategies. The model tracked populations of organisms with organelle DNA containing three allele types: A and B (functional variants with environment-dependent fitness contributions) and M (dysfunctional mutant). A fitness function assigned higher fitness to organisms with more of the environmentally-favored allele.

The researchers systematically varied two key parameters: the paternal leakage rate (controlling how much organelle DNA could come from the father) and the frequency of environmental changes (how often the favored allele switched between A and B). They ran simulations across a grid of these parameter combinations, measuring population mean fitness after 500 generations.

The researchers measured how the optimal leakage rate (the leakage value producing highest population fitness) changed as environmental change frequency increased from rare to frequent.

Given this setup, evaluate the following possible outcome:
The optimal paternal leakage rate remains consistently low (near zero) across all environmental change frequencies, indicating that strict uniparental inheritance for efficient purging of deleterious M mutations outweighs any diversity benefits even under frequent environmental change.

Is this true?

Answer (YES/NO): NO